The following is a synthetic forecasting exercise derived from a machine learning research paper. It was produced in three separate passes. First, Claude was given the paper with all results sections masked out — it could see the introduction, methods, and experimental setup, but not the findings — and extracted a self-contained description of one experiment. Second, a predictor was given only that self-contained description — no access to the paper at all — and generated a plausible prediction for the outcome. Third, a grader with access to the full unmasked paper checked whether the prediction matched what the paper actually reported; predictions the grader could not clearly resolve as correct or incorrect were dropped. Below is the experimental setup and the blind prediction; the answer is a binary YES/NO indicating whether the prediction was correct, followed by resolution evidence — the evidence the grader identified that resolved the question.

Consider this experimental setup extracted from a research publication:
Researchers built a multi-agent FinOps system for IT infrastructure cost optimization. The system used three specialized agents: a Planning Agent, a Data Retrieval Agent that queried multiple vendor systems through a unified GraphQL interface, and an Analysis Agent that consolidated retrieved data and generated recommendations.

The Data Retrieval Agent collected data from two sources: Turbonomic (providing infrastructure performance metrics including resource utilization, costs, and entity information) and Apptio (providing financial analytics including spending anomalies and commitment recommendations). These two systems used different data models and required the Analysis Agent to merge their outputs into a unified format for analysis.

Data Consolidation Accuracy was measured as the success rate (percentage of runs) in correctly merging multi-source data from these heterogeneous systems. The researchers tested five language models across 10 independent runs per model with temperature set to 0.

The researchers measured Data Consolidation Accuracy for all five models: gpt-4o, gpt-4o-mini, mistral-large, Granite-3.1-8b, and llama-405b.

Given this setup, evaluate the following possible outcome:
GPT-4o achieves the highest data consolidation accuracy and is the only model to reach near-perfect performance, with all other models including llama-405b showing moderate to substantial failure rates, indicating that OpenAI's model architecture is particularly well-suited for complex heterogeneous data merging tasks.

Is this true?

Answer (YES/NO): NO